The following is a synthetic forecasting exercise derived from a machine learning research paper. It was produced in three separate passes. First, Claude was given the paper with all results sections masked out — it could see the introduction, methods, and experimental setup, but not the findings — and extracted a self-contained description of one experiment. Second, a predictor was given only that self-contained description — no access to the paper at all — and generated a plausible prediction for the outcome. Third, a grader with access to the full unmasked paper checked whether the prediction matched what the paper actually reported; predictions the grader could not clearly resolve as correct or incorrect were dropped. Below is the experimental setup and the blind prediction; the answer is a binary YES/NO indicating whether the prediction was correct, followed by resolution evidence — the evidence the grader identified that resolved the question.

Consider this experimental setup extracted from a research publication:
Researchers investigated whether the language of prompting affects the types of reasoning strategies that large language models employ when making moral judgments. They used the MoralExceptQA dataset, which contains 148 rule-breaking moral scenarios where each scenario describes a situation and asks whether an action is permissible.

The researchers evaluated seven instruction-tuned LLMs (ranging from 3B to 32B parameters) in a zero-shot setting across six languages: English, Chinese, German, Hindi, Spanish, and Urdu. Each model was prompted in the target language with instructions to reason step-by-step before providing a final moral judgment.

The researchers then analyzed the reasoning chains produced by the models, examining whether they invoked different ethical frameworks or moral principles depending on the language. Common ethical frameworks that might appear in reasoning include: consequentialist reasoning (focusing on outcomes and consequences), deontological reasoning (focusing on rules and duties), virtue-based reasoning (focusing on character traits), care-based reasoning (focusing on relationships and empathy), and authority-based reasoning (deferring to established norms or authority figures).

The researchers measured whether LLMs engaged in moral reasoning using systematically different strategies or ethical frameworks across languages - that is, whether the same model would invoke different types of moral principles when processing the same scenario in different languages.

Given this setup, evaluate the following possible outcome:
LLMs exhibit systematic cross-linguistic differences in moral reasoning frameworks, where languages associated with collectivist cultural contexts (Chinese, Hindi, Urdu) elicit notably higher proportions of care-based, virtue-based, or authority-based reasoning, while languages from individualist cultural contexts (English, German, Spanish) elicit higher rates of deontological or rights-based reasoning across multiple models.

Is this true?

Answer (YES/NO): NO